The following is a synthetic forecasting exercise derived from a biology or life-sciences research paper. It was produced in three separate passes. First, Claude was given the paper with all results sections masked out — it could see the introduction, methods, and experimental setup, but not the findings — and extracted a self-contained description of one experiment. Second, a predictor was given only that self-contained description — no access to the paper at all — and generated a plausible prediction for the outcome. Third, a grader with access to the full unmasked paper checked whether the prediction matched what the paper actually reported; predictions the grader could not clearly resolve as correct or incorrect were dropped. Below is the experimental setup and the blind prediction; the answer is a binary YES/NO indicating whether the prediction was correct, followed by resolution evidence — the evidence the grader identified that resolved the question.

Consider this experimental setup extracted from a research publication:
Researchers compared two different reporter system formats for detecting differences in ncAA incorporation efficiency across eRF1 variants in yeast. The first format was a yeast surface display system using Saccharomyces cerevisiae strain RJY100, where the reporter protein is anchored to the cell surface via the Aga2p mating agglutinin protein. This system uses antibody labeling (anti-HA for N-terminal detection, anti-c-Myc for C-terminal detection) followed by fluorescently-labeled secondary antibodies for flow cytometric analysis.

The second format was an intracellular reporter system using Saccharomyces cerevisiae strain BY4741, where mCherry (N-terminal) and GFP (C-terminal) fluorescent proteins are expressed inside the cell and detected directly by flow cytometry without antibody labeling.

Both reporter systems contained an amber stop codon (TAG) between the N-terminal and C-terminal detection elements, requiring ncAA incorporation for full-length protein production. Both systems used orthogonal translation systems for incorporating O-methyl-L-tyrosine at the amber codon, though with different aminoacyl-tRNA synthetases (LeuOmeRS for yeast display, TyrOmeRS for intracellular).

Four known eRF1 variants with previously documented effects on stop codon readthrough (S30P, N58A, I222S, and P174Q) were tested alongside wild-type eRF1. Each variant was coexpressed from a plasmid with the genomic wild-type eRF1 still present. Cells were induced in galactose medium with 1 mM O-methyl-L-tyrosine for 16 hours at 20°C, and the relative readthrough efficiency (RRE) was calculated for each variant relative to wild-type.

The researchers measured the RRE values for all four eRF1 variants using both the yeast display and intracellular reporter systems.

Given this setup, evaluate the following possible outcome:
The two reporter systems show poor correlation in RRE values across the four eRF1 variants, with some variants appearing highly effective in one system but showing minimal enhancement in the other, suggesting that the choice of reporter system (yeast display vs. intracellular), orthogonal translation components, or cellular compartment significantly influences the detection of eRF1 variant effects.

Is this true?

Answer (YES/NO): YES